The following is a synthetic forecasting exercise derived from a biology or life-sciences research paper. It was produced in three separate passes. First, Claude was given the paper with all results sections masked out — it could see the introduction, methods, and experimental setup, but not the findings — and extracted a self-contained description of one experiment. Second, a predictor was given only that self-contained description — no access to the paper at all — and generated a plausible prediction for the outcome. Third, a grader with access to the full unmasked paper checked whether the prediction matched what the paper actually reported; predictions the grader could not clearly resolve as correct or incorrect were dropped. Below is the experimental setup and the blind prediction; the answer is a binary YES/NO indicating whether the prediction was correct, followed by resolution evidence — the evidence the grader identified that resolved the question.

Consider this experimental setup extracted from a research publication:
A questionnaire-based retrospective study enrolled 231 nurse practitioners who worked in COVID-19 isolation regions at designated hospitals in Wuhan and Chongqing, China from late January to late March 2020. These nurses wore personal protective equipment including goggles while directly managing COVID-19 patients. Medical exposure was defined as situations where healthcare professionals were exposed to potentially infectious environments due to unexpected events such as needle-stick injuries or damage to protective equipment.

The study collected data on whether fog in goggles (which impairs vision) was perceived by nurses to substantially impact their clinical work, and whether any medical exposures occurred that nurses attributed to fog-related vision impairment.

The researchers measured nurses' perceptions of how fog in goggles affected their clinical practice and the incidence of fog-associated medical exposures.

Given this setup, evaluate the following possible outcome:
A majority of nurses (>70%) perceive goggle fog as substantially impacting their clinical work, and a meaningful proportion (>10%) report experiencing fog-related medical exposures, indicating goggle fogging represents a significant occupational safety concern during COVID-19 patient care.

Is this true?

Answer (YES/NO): YES